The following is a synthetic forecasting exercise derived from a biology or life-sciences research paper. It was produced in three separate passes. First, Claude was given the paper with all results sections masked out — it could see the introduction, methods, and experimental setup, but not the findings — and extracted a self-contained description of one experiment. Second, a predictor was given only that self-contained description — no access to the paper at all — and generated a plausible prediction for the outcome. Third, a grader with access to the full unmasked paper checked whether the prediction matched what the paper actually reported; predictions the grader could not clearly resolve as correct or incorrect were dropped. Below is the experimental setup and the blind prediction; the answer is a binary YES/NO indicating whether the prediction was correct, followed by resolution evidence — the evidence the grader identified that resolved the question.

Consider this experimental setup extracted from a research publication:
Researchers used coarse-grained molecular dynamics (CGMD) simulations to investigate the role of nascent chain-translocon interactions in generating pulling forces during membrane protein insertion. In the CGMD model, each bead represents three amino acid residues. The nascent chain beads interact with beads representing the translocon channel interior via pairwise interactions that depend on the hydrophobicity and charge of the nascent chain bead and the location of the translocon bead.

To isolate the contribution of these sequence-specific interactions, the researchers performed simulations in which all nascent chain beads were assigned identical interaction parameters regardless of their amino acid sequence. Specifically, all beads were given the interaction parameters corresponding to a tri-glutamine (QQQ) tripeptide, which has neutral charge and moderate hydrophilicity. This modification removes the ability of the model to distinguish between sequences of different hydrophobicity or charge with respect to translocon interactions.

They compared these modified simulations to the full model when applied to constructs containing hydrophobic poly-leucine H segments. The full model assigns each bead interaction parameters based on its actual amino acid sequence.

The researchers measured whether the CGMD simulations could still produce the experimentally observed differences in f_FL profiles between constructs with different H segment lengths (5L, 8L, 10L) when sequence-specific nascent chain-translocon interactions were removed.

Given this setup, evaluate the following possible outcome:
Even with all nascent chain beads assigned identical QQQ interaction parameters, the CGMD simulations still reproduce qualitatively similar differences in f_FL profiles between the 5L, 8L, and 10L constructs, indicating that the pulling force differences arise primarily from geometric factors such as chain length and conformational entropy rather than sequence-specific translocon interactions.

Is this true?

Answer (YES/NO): NO